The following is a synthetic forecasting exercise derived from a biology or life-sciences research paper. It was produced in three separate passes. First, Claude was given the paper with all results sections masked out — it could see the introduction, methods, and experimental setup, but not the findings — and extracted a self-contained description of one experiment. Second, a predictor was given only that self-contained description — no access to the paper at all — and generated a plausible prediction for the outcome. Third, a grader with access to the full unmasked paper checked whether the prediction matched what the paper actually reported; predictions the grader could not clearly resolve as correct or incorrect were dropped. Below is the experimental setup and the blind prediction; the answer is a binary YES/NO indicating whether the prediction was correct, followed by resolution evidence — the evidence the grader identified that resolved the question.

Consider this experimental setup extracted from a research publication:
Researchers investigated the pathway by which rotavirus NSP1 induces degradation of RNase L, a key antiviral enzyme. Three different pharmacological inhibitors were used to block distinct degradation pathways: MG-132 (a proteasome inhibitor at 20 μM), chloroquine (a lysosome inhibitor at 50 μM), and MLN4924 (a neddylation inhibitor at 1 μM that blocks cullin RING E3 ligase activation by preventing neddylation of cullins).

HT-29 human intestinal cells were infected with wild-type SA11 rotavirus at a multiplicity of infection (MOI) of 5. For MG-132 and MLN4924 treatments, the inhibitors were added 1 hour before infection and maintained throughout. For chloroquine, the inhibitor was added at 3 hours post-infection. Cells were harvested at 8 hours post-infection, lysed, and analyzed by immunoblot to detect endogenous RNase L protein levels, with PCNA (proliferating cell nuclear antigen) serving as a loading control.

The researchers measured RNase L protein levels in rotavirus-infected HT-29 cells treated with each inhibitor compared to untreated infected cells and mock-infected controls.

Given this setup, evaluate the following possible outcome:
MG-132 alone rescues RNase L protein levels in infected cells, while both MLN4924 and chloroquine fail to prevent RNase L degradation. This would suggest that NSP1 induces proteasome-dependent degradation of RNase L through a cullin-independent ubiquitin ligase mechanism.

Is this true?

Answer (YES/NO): NO